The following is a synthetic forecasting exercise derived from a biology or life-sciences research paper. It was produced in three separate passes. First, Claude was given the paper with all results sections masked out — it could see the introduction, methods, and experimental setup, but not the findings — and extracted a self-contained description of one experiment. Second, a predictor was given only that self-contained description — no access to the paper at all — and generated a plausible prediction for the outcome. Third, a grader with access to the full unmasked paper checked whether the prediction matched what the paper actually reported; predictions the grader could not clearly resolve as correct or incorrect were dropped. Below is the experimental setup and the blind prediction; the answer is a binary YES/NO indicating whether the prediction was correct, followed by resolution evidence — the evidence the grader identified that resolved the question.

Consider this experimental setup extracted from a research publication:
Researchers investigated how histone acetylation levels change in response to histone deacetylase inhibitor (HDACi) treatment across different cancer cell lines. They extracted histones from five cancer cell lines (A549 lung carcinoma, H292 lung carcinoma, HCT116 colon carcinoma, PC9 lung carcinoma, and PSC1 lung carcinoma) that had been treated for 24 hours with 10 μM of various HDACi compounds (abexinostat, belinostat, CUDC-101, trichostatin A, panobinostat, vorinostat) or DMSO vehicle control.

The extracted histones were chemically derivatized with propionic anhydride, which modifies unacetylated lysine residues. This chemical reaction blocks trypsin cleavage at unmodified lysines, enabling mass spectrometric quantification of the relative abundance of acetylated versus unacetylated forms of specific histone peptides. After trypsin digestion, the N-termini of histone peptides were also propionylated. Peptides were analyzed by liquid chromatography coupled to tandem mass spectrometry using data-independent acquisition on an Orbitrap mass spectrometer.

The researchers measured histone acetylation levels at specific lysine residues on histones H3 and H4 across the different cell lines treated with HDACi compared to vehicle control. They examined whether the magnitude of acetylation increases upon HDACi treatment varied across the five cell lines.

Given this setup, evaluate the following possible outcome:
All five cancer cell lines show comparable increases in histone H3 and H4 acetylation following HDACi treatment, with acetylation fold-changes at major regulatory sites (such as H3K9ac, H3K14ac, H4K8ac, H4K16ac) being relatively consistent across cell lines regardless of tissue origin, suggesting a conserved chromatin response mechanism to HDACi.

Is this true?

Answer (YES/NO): NO